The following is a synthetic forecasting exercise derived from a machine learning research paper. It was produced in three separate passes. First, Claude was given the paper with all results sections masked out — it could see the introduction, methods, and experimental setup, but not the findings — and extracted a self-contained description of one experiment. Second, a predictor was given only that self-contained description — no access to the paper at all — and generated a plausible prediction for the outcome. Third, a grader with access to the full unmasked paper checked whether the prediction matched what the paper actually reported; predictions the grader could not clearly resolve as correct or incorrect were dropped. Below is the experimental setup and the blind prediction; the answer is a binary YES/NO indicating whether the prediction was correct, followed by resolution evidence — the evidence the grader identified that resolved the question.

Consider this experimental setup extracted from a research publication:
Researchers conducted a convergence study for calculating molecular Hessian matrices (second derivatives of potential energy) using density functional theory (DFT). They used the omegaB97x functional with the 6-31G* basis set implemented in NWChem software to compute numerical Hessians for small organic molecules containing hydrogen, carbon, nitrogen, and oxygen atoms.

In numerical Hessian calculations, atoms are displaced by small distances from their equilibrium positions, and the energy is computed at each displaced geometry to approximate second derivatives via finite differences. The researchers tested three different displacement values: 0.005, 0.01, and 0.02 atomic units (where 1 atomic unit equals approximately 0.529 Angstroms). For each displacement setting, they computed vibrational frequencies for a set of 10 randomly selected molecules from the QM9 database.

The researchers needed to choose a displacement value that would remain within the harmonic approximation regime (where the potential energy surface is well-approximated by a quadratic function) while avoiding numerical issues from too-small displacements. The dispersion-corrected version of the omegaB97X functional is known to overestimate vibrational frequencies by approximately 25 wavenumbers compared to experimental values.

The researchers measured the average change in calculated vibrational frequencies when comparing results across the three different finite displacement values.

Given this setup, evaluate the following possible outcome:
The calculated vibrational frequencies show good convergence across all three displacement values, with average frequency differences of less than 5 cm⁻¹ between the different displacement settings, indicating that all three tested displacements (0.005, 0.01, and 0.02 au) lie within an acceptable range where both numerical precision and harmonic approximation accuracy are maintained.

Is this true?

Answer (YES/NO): NO